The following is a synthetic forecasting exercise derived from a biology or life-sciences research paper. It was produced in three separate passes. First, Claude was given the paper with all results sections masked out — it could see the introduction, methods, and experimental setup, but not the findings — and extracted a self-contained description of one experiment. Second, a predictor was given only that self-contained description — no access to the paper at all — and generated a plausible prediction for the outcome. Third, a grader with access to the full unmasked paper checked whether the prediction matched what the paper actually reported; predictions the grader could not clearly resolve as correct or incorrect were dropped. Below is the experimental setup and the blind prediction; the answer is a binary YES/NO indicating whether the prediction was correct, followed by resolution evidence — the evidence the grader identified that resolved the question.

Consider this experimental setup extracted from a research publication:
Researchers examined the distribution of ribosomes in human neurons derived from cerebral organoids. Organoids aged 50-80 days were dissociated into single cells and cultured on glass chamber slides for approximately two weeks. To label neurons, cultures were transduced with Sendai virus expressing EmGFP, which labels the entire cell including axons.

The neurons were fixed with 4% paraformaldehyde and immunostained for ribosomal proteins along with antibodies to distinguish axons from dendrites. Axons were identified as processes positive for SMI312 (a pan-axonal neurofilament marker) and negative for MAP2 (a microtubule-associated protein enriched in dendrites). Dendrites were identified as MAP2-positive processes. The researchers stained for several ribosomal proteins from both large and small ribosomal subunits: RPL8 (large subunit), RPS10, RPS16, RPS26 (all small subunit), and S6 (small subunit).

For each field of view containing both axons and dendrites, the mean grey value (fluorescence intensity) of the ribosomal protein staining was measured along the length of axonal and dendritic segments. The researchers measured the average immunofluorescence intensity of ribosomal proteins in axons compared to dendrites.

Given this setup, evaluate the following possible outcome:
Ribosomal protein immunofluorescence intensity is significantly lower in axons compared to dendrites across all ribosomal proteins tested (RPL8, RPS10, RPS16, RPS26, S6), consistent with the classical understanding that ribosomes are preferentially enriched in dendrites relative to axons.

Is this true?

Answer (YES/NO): YES